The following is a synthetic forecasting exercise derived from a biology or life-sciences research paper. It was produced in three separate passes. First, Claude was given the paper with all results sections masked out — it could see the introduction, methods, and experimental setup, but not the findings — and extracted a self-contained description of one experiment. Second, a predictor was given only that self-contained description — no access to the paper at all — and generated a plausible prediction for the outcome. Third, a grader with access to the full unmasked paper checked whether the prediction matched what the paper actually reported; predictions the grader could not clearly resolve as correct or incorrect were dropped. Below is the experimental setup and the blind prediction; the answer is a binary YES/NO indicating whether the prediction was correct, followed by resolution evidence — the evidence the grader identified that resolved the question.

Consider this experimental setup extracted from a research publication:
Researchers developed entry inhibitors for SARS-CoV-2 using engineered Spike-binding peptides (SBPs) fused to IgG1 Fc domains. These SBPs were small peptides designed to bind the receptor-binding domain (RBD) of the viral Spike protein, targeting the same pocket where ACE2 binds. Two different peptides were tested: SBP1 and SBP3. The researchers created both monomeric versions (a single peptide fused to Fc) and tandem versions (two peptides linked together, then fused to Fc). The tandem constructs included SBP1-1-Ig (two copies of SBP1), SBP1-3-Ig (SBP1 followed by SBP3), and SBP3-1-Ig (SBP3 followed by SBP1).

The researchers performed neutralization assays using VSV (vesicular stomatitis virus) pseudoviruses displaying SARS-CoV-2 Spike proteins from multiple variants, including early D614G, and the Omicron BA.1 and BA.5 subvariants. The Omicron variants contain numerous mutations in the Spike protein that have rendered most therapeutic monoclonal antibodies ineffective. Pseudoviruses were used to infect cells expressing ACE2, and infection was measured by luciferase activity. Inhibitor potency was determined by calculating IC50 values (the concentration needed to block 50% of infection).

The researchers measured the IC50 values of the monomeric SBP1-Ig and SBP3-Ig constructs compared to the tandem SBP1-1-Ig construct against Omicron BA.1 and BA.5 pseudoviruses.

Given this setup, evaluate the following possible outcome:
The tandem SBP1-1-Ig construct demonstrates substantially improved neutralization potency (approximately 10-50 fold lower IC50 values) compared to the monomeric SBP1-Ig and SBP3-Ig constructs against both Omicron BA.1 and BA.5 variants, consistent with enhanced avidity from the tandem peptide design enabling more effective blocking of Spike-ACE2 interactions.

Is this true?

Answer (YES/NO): NO